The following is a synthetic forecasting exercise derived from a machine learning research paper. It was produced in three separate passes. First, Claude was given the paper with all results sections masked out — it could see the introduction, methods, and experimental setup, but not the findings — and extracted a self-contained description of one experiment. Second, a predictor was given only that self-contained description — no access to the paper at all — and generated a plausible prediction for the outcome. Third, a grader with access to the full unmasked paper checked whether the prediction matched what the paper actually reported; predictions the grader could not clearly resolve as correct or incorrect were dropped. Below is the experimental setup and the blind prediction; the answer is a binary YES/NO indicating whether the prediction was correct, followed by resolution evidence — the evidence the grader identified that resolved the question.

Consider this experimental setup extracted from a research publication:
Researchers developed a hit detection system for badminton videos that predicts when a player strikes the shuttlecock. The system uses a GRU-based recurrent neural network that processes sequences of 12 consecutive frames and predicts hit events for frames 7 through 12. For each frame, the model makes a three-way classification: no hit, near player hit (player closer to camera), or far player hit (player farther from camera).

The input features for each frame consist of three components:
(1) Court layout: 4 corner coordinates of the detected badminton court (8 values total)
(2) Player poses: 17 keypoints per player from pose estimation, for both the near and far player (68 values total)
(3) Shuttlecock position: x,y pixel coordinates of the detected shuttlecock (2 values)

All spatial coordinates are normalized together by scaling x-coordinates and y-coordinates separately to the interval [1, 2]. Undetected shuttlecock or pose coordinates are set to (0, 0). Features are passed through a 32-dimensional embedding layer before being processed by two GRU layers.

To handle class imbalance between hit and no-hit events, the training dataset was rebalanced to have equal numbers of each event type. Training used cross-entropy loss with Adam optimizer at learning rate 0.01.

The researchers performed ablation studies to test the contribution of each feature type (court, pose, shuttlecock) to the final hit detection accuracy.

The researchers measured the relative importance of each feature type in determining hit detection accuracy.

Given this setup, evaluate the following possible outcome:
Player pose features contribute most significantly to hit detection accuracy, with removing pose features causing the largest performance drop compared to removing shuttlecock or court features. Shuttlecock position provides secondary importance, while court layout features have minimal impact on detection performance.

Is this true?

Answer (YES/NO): NO